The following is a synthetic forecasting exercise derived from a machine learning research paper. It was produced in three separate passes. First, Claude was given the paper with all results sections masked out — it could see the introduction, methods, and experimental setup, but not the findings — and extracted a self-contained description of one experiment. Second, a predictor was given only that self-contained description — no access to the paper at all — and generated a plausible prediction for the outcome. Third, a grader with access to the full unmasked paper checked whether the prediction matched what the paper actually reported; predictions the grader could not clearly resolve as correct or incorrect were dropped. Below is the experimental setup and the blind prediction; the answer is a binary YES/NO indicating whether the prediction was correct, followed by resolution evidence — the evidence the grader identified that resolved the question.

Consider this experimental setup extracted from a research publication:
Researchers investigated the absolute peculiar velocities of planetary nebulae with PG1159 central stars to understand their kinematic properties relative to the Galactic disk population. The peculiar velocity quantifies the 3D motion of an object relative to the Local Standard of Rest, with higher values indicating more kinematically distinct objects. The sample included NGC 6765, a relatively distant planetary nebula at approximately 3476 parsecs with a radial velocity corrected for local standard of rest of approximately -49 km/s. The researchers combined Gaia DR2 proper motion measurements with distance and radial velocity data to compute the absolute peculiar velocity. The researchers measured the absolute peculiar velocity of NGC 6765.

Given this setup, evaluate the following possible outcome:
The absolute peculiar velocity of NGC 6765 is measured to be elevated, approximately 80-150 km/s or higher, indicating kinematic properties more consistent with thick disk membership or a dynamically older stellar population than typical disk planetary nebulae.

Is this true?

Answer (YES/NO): YES